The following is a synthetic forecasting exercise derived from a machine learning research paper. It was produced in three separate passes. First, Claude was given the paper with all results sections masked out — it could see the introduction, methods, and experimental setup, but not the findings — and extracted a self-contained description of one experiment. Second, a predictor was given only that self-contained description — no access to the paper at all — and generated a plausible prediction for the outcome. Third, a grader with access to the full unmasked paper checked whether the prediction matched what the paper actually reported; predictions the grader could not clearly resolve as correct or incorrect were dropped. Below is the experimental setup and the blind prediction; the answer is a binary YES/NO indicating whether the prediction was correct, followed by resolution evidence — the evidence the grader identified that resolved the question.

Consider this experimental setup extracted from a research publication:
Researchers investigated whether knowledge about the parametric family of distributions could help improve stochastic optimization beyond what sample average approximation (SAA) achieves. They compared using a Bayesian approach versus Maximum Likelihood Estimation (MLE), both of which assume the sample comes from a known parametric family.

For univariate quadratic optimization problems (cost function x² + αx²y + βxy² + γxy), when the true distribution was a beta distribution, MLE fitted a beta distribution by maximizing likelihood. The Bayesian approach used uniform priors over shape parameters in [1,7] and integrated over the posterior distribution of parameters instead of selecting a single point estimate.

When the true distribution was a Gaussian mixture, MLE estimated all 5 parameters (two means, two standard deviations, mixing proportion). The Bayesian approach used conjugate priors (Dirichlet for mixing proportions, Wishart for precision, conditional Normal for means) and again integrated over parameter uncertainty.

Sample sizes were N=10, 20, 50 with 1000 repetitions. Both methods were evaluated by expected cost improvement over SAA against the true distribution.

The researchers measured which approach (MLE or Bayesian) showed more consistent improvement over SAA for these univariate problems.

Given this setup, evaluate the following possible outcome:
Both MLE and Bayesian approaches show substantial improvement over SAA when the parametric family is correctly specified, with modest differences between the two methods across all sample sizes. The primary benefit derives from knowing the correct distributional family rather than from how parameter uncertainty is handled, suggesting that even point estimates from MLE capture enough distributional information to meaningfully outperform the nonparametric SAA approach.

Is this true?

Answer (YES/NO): NO